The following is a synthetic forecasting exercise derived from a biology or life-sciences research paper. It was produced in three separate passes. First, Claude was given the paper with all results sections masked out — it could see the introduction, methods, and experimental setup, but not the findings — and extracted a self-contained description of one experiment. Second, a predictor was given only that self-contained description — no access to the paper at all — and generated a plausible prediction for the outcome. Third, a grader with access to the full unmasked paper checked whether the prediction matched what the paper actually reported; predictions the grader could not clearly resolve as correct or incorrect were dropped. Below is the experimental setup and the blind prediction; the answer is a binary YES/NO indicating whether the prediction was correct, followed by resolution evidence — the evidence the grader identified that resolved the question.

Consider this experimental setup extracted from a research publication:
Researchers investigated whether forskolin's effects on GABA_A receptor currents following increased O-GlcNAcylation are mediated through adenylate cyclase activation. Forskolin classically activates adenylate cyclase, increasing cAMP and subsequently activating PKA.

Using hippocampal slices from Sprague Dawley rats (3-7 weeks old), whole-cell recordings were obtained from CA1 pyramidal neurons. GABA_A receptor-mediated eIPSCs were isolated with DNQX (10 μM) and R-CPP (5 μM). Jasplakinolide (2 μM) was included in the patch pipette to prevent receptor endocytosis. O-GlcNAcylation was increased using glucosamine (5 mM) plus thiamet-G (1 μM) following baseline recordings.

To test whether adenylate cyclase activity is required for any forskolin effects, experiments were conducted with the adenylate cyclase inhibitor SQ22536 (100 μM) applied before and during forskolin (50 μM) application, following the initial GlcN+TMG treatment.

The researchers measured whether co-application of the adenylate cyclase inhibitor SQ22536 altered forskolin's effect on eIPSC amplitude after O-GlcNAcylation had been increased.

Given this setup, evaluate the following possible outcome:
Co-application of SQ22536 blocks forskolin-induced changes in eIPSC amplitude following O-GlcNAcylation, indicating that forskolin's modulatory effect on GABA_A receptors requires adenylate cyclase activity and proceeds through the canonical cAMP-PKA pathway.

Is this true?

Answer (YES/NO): NO